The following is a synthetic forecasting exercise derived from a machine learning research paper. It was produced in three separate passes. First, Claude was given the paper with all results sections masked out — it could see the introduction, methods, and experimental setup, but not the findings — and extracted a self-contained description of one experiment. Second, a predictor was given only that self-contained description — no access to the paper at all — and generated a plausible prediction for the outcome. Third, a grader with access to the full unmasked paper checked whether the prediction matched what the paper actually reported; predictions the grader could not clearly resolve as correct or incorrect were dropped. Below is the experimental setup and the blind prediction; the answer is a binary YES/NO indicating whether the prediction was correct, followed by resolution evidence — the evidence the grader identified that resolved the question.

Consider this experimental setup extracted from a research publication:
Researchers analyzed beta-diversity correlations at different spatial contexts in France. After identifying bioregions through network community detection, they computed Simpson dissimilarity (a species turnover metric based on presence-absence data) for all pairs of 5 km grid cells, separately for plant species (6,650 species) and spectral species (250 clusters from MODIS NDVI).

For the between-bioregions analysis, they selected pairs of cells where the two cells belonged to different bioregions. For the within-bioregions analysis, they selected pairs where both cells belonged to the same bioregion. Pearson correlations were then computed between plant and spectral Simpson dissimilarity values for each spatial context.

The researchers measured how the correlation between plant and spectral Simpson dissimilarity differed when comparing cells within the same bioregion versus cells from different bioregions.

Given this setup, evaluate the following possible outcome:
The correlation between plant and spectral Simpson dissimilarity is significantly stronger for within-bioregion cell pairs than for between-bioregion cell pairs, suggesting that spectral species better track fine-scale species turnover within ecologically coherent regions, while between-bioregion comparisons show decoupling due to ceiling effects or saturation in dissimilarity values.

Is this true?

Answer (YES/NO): NO